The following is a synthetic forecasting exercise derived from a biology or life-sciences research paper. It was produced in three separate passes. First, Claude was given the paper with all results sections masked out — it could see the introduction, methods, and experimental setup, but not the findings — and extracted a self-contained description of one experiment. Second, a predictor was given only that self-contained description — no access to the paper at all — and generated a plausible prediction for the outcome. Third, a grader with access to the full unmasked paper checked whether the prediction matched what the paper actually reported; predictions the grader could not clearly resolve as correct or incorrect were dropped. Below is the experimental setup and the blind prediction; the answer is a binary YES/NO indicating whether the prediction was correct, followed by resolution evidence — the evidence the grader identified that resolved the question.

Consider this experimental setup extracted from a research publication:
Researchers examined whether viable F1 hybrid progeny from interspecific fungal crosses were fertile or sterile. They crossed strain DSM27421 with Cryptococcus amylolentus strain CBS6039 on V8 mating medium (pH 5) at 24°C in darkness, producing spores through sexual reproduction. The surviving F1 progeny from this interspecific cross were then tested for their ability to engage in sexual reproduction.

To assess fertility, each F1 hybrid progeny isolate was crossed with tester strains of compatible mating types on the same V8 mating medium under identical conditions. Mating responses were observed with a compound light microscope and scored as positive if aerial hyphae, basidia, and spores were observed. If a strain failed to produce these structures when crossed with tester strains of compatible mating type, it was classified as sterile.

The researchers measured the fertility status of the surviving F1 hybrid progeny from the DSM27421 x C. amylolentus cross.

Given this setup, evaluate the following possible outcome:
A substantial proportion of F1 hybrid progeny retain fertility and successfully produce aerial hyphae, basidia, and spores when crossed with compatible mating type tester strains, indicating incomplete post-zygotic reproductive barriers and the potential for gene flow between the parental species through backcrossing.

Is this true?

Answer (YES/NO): YES